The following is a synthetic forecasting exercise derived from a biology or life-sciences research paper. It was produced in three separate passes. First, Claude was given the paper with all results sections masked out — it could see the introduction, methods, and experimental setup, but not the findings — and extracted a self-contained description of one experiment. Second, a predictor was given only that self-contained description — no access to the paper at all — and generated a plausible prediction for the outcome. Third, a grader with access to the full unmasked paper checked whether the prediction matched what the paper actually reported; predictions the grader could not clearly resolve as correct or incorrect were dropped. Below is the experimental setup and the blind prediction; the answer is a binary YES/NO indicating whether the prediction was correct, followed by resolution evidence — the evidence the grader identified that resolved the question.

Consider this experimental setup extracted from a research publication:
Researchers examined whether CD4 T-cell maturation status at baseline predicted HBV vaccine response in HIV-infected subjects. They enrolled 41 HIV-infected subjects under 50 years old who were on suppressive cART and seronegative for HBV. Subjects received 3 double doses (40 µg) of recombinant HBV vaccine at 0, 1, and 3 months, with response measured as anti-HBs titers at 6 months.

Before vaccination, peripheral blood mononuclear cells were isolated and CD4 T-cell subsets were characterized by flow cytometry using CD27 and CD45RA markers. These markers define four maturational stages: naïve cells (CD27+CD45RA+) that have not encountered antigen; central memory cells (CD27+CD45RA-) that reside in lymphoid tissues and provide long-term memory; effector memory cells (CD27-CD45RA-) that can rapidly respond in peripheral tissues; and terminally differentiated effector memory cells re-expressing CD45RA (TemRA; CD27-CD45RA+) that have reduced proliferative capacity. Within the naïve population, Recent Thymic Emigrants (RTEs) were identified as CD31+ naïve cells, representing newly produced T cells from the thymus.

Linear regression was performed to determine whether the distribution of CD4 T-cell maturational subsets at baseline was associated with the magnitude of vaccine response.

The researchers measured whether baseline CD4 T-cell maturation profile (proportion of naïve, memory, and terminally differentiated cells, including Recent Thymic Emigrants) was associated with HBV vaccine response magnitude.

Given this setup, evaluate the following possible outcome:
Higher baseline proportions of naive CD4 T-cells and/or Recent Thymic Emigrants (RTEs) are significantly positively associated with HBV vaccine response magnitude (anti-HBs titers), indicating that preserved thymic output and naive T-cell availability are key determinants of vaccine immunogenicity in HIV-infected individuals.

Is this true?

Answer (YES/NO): NO